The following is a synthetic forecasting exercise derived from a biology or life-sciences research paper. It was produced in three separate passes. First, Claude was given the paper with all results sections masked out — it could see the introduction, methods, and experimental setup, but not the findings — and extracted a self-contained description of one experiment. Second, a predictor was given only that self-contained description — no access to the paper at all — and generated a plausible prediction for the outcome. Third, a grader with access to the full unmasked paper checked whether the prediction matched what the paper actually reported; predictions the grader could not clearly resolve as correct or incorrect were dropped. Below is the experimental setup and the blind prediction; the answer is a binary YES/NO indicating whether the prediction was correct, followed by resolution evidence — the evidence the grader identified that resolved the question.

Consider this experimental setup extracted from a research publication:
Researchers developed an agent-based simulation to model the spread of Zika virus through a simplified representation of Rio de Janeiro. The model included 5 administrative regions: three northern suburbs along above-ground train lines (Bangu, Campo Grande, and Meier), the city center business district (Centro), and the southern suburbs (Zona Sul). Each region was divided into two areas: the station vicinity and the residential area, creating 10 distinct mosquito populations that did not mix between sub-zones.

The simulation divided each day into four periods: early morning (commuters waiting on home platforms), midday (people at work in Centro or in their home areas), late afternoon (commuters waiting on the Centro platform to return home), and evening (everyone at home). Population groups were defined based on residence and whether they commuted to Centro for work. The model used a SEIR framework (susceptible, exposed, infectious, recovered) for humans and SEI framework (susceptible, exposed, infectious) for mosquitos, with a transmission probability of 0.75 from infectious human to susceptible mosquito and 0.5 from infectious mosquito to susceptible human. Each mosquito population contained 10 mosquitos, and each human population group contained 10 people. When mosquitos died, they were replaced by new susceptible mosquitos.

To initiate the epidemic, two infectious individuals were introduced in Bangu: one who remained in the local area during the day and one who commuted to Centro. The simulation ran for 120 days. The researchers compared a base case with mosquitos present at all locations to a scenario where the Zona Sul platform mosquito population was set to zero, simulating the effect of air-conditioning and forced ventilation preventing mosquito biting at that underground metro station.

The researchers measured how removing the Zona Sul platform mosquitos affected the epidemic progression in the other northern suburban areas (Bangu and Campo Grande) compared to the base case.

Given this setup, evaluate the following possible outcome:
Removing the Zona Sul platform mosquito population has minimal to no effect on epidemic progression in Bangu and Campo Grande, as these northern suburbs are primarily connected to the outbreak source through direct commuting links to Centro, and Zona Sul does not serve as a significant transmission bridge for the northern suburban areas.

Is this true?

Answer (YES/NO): YES